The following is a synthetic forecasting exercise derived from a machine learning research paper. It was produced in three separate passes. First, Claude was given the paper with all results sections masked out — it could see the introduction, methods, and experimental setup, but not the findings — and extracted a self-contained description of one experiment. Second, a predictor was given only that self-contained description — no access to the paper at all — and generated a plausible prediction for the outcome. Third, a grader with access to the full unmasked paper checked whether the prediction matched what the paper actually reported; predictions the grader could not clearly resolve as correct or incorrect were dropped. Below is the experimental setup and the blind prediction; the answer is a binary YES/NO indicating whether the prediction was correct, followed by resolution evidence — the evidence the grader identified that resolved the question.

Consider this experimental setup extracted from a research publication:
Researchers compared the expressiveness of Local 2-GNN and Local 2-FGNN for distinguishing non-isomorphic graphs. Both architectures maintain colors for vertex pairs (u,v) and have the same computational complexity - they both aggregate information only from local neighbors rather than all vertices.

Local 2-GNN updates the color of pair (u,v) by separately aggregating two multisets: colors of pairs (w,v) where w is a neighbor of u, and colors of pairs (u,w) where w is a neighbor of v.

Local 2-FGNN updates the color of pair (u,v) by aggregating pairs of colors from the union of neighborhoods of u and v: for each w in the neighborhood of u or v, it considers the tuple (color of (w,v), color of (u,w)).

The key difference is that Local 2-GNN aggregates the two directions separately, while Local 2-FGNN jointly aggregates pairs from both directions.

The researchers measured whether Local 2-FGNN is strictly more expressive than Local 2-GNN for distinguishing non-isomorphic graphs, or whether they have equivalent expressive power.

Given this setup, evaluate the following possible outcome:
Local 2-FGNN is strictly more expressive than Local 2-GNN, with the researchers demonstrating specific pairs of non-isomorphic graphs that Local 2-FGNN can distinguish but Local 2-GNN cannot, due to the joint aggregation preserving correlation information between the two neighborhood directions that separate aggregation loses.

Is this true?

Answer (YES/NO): YES